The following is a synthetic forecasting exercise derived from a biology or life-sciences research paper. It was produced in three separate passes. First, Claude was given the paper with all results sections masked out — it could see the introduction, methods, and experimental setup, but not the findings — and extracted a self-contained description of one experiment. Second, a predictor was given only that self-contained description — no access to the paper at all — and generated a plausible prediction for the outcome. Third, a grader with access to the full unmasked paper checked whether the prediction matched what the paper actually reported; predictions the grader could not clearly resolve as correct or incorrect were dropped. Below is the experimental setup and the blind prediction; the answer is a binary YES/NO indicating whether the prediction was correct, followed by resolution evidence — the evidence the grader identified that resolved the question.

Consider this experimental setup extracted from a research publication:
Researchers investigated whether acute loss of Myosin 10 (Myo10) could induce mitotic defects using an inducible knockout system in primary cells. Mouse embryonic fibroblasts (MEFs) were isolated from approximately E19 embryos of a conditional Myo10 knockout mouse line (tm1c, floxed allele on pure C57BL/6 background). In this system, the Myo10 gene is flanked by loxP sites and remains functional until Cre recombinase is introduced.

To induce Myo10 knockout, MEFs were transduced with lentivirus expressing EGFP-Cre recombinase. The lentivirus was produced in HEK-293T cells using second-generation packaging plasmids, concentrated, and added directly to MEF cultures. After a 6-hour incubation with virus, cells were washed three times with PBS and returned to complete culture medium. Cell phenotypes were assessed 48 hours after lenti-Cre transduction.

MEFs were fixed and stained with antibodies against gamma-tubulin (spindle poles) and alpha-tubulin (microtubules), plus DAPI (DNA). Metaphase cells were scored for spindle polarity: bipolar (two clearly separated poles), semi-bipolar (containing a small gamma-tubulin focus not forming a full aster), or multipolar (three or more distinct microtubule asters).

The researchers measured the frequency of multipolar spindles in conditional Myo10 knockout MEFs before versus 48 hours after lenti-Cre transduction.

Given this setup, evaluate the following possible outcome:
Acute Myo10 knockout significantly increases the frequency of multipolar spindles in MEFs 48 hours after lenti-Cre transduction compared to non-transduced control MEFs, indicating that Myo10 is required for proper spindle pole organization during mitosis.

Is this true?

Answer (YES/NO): YES